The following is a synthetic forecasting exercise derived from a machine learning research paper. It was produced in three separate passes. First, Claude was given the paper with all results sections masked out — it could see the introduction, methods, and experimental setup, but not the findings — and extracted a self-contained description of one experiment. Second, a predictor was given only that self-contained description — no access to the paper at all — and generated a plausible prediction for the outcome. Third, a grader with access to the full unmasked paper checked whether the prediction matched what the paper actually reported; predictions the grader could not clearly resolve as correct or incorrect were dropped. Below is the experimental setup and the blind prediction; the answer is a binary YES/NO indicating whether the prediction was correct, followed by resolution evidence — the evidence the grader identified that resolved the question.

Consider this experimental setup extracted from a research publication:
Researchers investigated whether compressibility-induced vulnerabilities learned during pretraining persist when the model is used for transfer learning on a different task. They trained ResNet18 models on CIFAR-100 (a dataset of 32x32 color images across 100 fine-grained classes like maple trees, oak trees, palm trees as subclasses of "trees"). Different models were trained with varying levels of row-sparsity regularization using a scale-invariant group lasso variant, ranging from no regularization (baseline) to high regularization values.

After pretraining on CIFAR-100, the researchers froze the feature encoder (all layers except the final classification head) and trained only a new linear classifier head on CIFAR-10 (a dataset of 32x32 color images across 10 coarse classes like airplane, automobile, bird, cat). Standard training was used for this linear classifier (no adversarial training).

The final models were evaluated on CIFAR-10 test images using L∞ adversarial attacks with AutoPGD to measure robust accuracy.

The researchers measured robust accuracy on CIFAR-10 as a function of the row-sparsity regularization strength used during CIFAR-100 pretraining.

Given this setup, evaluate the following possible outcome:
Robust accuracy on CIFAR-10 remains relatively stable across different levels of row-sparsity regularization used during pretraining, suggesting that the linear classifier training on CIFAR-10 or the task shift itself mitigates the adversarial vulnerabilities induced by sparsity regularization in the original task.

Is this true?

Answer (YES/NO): NO